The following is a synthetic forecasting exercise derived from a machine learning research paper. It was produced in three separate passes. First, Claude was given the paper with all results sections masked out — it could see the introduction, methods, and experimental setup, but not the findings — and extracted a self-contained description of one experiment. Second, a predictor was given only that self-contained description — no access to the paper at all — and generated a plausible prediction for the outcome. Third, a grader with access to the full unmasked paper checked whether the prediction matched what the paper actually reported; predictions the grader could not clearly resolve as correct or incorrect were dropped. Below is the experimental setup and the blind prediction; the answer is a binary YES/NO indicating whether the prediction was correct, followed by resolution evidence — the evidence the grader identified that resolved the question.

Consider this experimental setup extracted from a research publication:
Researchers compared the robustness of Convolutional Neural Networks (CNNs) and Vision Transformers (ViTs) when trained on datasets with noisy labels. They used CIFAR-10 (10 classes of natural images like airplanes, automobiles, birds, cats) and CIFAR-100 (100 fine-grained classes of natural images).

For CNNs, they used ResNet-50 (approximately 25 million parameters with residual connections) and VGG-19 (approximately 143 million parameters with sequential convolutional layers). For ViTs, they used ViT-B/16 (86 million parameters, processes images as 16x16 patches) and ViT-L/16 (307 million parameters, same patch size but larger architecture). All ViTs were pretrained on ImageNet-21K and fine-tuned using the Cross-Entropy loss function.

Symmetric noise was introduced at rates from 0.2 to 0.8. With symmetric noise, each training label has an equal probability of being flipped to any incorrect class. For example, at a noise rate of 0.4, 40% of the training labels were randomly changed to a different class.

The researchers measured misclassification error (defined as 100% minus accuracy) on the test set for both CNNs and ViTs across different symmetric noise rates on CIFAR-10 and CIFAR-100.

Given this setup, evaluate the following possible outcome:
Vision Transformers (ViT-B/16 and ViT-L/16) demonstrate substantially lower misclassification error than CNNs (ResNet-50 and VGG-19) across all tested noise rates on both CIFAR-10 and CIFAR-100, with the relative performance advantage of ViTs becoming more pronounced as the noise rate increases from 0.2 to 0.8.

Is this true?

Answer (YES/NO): YES